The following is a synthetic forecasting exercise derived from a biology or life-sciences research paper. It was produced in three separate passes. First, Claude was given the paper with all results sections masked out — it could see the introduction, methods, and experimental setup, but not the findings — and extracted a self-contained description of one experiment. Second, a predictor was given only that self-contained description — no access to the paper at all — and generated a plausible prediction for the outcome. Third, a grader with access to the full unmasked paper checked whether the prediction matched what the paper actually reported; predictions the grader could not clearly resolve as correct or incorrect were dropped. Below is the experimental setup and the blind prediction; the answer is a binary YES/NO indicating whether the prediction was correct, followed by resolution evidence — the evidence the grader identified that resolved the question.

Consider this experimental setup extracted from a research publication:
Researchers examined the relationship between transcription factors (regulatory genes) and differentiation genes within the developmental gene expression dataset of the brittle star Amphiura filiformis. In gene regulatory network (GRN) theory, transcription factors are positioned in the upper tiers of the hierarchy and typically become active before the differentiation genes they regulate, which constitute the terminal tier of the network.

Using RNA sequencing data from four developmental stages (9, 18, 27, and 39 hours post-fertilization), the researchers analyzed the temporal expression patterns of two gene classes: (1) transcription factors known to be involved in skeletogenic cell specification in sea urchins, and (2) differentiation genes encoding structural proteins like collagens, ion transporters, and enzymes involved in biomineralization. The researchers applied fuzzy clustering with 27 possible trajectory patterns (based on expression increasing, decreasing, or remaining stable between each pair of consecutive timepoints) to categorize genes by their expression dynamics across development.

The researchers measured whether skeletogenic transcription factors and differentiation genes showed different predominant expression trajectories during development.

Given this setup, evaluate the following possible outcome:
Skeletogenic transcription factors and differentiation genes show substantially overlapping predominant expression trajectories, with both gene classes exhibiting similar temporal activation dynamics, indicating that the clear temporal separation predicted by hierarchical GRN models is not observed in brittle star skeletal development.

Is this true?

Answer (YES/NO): NO